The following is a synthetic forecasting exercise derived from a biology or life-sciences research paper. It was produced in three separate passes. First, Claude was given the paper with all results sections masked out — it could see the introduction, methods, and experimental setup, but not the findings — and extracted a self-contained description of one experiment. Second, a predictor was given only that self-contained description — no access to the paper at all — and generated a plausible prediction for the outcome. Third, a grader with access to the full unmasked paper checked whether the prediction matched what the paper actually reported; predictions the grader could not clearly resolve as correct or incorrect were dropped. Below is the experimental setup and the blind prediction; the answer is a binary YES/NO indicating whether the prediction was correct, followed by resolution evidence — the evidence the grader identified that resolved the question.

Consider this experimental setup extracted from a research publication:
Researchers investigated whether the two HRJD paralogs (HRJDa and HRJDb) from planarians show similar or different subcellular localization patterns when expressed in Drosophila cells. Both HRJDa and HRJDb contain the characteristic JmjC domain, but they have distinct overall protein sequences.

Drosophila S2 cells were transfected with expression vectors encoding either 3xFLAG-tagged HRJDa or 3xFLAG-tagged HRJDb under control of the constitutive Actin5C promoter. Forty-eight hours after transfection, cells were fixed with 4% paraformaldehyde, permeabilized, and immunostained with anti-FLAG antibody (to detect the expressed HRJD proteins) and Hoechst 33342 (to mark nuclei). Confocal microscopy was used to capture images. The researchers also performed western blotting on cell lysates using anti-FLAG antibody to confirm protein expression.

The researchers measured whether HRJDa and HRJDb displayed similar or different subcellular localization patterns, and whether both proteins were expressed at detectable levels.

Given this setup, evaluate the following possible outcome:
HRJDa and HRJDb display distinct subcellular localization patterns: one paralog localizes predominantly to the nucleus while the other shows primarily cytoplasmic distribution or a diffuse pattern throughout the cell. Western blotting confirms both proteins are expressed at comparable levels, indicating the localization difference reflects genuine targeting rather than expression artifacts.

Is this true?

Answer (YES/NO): NO